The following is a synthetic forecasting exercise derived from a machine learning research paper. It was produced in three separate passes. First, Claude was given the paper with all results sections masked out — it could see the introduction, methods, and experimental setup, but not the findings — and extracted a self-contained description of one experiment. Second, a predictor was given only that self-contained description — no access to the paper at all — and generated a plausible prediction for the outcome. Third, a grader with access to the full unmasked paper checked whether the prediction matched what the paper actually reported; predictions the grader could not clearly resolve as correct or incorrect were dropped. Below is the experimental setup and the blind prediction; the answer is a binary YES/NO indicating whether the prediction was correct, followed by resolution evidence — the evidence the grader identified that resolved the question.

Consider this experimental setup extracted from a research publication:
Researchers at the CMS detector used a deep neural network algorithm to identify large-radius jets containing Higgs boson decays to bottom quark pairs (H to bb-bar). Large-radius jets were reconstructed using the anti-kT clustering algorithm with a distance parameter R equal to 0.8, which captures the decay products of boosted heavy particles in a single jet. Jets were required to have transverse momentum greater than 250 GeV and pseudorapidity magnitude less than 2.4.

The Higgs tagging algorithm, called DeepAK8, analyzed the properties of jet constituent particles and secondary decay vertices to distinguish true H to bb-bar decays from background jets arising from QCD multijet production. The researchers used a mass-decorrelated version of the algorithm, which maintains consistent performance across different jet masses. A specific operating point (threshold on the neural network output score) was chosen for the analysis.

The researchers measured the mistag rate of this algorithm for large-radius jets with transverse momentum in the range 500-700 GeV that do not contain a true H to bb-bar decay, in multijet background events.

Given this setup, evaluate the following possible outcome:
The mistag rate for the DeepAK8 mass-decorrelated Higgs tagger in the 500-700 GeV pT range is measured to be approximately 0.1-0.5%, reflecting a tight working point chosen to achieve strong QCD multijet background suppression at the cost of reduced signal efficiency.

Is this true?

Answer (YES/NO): NO